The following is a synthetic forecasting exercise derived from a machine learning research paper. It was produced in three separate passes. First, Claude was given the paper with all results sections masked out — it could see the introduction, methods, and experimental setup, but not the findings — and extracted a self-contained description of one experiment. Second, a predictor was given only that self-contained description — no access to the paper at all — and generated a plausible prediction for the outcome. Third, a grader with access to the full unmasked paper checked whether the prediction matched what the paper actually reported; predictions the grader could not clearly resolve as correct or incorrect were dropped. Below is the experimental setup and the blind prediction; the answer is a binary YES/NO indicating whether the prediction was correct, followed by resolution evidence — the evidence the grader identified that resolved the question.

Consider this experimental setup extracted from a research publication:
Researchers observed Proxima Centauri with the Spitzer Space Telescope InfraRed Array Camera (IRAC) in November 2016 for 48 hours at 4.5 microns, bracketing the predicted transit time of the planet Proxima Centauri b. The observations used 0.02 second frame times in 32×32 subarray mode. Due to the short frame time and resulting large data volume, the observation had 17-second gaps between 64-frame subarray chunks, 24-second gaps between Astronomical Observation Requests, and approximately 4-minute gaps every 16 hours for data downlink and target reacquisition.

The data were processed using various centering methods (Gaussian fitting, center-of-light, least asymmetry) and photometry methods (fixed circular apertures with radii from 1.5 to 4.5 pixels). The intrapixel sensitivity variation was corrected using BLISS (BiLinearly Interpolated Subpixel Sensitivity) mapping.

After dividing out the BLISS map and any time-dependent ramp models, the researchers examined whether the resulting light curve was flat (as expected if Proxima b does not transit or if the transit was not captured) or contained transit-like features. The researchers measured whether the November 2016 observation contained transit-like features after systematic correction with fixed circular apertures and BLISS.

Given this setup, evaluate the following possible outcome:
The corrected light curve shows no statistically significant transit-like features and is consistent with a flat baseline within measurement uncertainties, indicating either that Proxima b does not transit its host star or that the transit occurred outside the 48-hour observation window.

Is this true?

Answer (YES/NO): NO